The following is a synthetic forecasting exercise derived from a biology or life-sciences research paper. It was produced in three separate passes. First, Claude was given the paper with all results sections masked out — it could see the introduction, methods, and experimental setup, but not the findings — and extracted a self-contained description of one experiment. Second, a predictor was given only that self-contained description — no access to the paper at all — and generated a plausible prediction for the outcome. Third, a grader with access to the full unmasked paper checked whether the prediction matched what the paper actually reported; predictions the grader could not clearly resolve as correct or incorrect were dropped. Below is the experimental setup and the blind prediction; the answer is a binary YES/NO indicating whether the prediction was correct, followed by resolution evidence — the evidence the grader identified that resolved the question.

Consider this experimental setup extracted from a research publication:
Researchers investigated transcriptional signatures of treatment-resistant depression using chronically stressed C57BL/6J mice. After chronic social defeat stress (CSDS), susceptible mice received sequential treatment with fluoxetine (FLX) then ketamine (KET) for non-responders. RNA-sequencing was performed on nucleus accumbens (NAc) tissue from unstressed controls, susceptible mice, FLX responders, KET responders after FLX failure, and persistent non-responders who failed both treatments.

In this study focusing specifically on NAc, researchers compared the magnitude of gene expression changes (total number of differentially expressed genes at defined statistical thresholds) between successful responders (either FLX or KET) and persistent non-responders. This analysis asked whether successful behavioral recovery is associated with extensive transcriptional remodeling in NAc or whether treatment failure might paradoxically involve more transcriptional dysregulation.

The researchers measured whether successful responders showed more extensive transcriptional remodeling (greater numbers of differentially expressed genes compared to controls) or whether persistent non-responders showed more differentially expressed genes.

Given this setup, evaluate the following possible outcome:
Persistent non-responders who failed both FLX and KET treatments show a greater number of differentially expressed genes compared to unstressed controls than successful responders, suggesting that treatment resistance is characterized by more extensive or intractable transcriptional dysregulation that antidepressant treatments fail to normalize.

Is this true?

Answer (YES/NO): NO